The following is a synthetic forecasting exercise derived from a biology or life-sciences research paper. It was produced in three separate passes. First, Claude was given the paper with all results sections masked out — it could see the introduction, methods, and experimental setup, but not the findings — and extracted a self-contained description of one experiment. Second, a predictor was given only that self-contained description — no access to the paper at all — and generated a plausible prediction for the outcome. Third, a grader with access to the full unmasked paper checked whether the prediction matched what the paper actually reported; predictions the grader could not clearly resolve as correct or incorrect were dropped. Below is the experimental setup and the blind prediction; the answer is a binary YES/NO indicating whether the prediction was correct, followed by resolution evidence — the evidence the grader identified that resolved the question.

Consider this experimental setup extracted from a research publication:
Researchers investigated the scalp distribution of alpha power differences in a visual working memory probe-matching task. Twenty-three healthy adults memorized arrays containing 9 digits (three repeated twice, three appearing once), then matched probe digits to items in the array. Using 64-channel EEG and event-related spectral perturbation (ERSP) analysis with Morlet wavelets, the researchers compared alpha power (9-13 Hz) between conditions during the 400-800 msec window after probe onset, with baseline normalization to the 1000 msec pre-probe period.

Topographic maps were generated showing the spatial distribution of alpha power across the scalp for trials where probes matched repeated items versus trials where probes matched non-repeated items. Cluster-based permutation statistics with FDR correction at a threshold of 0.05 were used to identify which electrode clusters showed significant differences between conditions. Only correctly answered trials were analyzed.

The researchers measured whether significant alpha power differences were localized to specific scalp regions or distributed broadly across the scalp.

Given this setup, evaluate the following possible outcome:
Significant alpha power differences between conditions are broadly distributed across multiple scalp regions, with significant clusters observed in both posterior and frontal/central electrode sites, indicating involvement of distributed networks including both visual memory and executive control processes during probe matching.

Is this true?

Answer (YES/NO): YES